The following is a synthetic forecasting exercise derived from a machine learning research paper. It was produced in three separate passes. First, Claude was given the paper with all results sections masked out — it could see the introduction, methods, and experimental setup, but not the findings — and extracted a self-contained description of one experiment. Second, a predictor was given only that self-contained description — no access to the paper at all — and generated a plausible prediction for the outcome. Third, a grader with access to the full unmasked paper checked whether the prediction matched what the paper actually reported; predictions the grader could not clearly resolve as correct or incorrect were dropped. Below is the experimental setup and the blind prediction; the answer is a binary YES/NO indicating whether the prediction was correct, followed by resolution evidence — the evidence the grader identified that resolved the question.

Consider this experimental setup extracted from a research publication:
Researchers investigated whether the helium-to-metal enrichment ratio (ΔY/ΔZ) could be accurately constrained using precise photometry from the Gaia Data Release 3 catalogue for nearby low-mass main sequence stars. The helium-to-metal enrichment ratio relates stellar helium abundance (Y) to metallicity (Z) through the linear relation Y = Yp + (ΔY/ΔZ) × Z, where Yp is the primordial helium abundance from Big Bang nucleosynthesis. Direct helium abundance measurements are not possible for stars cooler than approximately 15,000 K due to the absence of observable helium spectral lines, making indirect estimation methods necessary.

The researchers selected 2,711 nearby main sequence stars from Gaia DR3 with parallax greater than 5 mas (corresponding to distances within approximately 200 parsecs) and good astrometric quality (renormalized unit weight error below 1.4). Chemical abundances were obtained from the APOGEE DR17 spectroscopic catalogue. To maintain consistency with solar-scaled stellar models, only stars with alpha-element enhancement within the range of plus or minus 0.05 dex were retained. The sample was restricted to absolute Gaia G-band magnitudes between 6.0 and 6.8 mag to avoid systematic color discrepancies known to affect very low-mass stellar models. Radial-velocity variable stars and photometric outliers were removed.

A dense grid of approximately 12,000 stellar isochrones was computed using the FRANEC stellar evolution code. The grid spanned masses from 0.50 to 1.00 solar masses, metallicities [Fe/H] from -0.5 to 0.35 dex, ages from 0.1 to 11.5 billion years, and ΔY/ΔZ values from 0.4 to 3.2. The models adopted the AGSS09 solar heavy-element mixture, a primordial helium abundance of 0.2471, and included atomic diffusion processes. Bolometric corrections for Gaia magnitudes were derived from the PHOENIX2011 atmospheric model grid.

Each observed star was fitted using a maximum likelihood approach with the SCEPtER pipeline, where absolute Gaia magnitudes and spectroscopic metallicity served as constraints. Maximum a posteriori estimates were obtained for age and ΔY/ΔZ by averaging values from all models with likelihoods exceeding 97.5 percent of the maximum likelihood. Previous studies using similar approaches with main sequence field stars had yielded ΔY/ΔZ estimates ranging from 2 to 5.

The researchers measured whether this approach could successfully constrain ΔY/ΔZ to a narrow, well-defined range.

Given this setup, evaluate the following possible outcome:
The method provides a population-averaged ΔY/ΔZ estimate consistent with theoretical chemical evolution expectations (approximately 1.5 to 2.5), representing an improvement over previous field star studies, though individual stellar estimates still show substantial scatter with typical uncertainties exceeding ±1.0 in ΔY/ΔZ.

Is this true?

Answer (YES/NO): NO